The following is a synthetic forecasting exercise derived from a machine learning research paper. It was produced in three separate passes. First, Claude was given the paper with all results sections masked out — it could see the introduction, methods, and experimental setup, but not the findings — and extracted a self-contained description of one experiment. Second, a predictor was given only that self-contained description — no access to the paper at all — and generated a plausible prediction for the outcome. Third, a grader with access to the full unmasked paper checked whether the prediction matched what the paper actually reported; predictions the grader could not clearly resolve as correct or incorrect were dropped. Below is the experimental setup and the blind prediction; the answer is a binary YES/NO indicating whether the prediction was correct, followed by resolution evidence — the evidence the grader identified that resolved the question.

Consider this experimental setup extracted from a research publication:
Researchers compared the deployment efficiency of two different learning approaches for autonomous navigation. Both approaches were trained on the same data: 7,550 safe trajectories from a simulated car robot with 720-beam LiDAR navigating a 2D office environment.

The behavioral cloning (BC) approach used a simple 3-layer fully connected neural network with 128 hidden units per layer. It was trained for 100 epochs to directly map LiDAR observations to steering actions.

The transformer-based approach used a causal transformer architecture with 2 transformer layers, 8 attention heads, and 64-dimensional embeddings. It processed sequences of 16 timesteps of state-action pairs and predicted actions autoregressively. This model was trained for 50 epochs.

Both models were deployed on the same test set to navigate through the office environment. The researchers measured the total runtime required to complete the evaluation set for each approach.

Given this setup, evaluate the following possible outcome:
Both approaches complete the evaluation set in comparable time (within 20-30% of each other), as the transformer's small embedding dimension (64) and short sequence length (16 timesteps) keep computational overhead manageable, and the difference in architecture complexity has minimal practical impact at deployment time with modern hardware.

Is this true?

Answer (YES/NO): YES